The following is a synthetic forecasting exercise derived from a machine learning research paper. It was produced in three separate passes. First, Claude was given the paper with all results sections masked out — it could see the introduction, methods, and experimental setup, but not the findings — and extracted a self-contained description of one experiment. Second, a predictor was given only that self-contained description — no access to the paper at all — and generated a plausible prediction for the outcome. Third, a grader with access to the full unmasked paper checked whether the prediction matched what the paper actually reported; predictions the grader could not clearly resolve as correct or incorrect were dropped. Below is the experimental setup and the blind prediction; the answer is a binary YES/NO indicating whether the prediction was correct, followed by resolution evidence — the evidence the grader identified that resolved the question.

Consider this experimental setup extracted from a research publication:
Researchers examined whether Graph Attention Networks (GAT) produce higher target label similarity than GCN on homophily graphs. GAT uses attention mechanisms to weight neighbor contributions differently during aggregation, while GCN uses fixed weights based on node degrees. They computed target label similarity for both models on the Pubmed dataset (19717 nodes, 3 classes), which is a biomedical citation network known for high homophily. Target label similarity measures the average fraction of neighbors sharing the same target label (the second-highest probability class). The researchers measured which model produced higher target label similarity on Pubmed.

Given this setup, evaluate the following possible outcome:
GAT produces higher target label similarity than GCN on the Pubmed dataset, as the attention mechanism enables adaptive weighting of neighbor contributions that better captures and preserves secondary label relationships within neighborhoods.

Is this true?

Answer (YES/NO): YES